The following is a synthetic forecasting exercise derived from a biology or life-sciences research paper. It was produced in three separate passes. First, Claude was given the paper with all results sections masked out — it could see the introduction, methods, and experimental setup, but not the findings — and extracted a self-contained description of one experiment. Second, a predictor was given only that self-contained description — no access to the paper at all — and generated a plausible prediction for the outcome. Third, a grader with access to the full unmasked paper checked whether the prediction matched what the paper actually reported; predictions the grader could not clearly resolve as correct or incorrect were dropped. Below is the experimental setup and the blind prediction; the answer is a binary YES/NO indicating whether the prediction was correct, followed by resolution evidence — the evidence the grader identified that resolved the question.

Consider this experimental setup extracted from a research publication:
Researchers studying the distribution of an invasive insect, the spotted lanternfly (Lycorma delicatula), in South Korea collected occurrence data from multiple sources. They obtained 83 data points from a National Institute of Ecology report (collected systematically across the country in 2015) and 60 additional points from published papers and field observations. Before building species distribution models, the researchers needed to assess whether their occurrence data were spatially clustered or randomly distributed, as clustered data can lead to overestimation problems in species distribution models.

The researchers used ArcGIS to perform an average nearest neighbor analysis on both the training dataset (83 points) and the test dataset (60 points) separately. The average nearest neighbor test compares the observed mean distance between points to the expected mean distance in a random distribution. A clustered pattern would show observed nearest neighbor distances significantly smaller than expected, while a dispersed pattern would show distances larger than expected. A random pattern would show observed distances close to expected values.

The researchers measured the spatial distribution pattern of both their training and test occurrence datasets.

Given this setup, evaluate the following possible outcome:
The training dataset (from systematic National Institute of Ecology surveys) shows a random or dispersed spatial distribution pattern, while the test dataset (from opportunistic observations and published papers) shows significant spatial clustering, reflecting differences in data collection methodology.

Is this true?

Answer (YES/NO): NO